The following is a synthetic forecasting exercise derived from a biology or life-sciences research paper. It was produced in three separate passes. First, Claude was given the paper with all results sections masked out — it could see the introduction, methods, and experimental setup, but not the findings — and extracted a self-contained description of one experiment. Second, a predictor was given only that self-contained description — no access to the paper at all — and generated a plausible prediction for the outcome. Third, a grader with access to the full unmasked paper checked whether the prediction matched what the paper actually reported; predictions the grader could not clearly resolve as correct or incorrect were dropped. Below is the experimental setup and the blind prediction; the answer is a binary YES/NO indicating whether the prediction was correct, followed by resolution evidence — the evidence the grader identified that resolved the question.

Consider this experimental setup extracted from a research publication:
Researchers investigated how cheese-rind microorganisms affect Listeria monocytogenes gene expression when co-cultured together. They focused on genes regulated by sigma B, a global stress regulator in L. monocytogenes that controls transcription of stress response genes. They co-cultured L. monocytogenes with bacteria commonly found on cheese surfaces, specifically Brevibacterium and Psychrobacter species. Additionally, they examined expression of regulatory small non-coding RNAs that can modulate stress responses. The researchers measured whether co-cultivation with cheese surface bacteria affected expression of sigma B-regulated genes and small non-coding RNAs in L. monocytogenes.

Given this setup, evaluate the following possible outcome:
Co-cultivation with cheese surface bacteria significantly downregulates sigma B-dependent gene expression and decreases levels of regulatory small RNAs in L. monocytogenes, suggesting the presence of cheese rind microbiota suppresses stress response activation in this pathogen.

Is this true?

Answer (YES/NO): NO